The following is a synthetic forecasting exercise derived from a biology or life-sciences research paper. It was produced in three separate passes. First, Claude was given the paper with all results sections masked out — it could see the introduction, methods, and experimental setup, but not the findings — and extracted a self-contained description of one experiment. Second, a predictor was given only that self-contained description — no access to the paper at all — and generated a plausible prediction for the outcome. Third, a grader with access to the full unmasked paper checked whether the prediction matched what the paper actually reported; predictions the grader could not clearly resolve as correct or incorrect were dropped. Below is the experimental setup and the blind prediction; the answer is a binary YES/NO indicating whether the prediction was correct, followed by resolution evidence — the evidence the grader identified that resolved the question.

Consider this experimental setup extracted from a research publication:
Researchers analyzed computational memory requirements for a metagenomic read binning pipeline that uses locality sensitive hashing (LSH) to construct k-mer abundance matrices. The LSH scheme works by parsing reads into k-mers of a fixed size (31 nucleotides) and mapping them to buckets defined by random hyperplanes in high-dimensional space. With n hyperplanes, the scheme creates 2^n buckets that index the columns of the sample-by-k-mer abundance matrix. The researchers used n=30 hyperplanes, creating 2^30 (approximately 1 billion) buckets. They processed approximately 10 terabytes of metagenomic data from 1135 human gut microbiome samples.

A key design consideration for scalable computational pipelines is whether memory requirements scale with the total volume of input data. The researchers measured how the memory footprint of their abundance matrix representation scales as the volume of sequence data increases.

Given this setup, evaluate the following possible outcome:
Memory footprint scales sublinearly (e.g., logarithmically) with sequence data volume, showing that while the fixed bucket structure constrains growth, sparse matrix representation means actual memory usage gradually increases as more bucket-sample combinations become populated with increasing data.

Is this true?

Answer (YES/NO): NO